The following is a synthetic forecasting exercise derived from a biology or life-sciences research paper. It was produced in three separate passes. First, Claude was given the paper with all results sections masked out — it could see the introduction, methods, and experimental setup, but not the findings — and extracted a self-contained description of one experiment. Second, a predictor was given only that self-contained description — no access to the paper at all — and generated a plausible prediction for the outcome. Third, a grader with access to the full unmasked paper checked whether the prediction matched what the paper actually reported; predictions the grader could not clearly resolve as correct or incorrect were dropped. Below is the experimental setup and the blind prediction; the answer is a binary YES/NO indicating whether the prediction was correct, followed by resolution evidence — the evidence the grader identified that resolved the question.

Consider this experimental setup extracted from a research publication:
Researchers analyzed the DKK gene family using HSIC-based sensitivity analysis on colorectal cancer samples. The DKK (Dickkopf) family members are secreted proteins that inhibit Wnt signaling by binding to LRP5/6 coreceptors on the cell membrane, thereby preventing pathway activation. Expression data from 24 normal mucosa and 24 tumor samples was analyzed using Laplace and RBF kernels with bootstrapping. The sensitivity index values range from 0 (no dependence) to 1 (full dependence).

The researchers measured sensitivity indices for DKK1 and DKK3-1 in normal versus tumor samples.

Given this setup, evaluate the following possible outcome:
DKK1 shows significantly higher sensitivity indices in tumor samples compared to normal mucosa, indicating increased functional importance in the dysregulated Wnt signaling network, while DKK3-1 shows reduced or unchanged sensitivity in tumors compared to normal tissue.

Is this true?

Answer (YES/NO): YES